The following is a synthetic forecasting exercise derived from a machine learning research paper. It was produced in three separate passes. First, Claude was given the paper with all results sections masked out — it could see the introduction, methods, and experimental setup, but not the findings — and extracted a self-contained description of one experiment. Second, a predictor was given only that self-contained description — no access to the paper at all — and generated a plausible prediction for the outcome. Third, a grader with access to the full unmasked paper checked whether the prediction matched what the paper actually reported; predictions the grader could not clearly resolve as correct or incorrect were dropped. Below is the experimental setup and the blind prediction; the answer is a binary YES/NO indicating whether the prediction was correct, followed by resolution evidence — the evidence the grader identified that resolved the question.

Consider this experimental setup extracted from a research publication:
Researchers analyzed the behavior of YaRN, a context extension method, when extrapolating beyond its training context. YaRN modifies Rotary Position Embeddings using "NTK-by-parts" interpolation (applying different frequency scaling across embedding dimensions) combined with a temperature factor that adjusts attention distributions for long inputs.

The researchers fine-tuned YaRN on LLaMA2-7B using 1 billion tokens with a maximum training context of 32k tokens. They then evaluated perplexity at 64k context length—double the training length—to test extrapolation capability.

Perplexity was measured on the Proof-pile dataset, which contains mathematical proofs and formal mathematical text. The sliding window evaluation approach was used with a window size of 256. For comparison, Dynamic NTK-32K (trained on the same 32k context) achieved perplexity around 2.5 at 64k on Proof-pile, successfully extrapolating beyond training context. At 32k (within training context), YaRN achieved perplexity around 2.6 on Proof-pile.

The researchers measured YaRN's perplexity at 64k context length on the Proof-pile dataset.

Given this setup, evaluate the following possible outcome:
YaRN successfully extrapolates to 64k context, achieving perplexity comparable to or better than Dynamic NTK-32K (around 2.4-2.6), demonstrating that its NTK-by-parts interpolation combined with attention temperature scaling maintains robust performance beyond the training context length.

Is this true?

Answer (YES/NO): NO